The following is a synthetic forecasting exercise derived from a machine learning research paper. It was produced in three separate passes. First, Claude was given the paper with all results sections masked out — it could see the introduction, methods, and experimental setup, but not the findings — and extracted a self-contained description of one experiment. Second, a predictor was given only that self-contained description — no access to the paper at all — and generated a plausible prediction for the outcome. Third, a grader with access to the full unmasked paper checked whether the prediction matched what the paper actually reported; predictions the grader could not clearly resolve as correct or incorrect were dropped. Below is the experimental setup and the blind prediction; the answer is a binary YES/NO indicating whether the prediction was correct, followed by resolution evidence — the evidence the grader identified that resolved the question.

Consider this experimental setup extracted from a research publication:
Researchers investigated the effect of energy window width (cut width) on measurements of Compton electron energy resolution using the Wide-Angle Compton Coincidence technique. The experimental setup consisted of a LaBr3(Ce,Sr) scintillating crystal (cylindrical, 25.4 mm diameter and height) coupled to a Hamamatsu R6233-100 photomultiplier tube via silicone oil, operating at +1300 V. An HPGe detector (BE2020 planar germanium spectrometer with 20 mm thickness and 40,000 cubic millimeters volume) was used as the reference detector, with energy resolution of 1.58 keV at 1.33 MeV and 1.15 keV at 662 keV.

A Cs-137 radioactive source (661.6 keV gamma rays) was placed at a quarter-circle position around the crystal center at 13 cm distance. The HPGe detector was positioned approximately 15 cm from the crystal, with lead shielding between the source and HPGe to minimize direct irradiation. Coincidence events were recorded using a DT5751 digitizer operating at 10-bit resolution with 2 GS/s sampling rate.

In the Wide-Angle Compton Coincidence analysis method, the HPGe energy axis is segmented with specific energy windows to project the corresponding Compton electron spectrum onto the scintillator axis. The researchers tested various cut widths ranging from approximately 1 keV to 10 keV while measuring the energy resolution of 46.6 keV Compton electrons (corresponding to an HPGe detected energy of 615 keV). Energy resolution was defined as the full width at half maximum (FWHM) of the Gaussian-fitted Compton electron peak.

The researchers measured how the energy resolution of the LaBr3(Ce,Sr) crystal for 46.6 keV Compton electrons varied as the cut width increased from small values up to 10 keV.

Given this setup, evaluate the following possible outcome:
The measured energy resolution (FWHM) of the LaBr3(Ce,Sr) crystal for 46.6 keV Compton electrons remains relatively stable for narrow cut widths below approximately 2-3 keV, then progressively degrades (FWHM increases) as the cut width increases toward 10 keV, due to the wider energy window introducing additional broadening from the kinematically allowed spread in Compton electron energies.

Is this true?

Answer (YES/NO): NO